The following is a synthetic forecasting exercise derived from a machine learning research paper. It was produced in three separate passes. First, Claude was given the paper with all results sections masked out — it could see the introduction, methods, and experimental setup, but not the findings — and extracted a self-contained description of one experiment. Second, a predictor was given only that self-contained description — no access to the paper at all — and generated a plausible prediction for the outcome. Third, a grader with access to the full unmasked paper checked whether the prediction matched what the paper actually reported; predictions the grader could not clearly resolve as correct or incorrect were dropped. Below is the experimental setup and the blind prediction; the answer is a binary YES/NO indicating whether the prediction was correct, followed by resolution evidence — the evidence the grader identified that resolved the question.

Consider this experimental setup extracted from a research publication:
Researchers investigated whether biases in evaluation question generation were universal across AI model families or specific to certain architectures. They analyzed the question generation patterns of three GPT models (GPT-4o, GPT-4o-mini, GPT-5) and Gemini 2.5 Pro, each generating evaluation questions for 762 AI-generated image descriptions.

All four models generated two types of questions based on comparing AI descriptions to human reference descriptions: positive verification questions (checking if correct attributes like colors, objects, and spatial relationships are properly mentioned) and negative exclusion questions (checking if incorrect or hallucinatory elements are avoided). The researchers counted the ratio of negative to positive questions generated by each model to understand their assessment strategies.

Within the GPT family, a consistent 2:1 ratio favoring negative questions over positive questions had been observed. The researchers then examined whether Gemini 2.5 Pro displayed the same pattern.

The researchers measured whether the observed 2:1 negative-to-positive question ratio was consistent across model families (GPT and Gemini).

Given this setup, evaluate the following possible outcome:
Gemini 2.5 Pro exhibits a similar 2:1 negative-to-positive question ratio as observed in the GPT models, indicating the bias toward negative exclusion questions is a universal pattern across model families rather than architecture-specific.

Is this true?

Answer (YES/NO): NO